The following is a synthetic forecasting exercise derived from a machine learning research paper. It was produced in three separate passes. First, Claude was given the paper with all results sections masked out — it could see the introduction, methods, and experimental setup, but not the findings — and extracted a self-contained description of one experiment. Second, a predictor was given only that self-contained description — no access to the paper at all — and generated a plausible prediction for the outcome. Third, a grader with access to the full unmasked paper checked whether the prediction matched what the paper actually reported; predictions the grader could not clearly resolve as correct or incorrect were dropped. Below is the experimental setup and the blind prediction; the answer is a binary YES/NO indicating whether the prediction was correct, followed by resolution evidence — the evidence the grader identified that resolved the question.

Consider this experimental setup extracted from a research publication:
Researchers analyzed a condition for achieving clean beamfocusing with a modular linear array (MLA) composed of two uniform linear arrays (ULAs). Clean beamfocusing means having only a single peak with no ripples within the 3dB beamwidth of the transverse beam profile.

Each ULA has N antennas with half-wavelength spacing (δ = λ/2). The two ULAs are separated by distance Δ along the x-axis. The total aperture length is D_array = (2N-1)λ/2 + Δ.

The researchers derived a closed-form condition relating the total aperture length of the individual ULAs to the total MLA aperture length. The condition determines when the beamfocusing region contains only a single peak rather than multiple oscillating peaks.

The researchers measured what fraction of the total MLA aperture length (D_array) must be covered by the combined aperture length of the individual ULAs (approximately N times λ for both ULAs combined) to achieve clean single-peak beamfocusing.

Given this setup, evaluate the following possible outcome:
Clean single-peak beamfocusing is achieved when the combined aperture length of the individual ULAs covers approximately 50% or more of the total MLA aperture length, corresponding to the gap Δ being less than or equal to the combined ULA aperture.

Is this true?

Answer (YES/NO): NO